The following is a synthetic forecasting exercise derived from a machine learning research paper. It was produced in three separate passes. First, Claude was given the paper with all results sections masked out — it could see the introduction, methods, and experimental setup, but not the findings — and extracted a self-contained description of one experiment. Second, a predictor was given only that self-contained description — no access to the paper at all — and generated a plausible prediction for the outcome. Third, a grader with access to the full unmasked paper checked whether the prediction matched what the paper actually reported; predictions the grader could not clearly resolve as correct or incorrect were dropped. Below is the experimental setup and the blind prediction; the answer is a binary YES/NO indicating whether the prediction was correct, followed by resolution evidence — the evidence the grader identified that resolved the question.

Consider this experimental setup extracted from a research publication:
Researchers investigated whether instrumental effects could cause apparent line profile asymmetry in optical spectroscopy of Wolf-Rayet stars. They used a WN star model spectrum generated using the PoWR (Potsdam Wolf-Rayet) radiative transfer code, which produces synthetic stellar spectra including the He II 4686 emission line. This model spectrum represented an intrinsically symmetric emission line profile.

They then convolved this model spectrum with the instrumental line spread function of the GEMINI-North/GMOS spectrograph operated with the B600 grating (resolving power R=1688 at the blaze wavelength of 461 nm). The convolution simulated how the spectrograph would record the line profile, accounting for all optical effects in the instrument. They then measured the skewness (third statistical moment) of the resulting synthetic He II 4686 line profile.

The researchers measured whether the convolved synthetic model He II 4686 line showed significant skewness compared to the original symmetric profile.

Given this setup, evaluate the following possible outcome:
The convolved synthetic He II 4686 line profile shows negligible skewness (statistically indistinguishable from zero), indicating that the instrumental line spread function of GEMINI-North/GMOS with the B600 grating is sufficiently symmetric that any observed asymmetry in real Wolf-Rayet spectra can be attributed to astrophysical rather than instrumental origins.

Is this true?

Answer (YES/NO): YES